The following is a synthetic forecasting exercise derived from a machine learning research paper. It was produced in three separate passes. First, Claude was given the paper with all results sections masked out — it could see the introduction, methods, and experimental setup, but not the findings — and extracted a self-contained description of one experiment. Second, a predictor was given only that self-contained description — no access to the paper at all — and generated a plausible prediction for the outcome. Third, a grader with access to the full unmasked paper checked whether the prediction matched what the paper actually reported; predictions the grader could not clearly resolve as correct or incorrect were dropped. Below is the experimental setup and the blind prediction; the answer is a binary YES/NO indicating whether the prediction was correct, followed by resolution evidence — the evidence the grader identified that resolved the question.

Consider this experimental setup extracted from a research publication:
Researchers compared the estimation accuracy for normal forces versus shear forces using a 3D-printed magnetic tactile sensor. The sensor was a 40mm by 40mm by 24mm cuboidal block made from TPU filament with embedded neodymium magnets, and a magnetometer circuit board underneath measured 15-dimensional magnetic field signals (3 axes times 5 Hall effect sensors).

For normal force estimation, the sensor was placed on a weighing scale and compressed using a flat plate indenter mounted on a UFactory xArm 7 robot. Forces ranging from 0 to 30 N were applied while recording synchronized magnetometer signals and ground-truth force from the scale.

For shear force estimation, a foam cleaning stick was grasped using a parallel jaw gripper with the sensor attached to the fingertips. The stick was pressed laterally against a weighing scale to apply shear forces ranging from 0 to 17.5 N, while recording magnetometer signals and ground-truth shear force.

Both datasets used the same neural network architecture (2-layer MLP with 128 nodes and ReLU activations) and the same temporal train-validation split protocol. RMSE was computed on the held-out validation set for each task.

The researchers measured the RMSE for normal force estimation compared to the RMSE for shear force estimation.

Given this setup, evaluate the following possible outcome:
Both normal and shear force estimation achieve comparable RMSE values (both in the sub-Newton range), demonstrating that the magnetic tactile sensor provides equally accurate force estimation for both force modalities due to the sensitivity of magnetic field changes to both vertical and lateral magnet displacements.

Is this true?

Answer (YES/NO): NO